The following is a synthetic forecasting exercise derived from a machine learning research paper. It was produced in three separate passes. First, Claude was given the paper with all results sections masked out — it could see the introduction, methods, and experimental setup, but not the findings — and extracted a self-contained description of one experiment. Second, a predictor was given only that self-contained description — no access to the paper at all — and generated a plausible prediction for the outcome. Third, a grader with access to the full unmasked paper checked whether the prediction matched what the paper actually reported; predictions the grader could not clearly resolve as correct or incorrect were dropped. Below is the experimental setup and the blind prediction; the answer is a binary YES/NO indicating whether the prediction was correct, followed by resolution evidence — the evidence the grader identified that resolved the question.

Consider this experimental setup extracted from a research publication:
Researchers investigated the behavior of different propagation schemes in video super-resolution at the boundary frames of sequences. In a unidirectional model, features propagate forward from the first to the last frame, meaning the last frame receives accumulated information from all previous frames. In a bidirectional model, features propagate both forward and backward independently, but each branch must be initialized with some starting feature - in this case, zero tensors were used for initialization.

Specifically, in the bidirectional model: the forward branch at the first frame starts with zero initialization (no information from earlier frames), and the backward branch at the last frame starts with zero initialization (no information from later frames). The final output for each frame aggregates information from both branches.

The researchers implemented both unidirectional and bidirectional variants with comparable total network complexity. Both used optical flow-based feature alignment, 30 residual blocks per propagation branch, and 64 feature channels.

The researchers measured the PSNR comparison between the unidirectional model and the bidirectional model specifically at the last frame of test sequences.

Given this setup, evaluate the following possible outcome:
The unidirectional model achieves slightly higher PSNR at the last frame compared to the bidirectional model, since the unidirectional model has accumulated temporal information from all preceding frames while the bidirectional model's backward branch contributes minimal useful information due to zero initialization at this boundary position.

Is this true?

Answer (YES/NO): YES